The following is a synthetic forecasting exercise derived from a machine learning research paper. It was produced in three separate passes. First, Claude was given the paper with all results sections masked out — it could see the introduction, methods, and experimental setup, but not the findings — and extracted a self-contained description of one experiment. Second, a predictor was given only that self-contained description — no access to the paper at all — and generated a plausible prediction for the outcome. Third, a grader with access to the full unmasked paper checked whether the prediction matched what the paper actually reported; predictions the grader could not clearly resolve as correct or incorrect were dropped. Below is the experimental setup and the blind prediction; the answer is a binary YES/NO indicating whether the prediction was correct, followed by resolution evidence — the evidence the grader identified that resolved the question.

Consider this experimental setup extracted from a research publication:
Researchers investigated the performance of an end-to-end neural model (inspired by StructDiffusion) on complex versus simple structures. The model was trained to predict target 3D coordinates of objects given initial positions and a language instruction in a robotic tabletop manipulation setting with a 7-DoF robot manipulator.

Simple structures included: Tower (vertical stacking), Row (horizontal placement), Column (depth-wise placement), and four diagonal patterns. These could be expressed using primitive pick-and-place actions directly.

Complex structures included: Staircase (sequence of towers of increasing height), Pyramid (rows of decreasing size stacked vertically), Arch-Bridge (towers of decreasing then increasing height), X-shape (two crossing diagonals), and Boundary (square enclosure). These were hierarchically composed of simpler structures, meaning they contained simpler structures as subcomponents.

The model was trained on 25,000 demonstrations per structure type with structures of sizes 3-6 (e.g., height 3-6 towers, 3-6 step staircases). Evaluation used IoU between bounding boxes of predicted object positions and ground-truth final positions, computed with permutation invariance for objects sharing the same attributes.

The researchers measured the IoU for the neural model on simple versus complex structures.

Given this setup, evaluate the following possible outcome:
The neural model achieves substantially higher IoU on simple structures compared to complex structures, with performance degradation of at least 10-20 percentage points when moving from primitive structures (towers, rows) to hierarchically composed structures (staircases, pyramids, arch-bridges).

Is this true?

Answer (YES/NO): NO